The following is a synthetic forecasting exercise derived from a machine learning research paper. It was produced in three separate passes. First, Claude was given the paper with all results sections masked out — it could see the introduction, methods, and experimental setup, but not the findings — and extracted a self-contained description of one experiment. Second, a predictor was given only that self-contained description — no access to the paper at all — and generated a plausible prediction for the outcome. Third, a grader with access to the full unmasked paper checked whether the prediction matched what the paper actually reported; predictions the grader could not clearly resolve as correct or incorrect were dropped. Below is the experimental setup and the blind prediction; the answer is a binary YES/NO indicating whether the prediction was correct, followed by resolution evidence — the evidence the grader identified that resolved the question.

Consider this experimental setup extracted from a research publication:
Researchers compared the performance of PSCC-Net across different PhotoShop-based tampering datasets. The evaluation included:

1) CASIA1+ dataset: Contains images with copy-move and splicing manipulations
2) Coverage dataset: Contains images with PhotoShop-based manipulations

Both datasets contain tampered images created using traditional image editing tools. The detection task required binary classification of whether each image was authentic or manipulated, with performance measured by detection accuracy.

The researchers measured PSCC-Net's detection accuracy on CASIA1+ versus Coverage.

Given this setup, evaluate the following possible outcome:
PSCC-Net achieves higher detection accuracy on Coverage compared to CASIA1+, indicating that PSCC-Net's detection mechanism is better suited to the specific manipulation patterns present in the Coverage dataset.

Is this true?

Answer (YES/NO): NO